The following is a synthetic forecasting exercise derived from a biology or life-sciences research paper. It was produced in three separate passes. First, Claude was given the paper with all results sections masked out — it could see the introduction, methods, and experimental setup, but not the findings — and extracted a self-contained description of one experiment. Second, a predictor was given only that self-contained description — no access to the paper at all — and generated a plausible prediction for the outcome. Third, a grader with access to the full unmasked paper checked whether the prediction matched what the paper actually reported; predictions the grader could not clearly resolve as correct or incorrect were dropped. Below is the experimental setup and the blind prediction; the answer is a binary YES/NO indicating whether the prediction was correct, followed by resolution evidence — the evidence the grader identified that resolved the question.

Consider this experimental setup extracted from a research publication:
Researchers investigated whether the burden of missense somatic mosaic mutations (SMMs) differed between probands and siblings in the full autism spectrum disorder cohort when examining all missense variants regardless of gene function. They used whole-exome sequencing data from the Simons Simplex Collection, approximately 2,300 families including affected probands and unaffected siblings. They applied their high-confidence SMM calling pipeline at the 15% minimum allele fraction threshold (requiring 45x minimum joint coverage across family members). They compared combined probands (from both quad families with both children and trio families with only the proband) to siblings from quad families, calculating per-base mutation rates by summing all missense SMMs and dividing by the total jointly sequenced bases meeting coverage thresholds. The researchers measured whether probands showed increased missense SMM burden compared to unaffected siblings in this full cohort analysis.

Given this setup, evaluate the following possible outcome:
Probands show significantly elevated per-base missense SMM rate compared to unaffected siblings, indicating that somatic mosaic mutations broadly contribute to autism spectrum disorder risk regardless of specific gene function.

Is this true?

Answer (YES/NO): NO